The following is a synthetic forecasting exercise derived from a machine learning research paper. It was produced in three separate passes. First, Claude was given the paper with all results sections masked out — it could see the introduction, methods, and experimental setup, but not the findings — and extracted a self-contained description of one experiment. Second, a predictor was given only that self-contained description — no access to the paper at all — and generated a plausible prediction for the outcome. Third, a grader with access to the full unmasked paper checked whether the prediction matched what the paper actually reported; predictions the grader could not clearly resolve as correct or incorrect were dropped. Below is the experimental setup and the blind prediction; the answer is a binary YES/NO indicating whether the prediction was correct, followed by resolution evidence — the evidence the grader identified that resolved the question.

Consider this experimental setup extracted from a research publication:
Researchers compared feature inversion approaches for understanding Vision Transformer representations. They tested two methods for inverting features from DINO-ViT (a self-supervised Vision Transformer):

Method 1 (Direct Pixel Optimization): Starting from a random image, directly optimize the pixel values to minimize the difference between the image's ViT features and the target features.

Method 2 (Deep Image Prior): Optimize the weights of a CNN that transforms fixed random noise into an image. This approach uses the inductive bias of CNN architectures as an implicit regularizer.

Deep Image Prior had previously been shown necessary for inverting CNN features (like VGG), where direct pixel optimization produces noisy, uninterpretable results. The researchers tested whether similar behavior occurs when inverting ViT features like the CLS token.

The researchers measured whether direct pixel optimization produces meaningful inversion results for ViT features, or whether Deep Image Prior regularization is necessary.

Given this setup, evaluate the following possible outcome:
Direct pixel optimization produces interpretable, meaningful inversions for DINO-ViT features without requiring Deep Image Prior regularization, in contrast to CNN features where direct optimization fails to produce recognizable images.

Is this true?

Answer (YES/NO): NO